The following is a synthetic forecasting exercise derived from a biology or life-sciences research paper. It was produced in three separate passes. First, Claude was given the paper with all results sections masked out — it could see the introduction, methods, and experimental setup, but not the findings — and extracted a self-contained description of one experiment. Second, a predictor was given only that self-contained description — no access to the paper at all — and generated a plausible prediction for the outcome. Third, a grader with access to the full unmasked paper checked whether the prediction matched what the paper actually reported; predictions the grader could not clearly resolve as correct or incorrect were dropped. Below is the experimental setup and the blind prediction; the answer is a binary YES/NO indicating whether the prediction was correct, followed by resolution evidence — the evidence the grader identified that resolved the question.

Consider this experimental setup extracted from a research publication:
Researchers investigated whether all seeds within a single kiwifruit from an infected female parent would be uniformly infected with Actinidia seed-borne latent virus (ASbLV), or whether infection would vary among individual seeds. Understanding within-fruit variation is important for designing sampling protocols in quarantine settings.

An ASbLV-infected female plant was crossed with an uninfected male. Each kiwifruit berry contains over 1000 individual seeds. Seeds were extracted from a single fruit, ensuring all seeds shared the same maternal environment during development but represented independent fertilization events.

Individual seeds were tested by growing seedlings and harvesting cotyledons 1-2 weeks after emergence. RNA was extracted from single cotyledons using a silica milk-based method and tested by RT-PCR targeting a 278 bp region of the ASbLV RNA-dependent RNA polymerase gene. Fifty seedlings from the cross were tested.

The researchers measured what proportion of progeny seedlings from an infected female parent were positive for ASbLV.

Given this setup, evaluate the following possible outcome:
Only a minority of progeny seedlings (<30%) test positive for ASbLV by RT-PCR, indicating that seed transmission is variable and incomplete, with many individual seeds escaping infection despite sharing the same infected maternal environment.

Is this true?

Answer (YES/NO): NO